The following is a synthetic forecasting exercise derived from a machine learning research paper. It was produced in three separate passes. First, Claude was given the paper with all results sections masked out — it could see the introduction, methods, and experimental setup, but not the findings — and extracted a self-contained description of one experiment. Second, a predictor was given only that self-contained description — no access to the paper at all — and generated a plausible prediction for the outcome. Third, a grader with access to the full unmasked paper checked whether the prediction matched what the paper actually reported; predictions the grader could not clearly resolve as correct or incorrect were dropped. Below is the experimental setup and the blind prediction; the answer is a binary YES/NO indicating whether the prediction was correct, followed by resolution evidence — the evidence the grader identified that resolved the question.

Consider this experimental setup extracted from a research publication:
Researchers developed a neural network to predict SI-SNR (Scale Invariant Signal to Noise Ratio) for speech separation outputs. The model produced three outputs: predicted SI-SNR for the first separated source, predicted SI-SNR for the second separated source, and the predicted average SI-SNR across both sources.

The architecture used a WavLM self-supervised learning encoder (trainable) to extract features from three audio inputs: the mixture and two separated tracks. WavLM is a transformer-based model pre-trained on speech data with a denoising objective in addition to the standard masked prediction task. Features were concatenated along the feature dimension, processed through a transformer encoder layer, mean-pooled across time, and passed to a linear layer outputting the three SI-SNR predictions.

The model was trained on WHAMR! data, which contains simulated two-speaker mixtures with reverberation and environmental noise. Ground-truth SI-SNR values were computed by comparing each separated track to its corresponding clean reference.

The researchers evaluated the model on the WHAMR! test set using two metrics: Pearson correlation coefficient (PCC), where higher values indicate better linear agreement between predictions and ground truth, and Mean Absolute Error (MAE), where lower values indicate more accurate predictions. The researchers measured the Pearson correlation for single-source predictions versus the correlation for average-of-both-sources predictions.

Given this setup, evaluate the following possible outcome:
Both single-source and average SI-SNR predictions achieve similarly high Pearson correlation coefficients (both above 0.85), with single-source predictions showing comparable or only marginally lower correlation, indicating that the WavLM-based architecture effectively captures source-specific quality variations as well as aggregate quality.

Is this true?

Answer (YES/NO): YES